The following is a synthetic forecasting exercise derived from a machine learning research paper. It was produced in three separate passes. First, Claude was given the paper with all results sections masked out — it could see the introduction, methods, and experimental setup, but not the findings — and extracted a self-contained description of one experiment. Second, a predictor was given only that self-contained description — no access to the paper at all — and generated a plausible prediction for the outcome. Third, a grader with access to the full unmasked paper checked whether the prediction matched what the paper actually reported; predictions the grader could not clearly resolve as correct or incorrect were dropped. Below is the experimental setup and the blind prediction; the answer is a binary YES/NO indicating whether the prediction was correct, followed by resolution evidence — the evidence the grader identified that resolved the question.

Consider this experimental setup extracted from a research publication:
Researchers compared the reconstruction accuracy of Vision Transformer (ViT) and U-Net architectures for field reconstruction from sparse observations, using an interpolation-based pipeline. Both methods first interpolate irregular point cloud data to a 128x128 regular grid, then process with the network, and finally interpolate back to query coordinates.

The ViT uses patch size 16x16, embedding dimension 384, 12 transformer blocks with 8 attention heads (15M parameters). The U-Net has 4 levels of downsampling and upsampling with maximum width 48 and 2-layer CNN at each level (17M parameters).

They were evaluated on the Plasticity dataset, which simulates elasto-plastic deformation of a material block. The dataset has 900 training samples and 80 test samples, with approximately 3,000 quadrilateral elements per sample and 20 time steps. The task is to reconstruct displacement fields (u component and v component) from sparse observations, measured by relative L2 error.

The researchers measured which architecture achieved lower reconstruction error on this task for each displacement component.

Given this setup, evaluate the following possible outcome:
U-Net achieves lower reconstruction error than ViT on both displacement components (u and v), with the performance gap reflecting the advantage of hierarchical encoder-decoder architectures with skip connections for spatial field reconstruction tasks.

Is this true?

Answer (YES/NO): NO